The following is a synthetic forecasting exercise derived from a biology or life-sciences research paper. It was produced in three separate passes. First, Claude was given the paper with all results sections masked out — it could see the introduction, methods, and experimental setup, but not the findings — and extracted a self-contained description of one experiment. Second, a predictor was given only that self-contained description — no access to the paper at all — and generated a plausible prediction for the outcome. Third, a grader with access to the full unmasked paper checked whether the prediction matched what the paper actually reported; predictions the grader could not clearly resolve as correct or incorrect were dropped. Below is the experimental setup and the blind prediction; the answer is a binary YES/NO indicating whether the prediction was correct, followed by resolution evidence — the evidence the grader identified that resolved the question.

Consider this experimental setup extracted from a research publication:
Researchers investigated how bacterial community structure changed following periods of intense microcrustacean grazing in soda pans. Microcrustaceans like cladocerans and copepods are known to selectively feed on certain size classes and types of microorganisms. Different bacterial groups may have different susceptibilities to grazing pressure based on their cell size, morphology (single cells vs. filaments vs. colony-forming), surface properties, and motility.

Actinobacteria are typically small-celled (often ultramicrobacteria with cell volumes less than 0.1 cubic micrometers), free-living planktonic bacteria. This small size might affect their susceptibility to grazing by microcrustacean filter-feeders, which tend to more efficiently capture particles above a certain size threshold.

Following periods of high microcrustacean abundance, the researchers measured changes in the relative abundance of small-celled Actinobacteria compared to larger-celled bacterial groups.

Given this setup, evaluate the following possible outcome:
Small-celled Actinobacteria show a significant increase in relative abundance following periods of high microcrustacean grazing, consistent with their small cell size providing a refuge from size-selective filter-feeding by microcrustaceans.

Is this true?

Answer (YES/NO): YES